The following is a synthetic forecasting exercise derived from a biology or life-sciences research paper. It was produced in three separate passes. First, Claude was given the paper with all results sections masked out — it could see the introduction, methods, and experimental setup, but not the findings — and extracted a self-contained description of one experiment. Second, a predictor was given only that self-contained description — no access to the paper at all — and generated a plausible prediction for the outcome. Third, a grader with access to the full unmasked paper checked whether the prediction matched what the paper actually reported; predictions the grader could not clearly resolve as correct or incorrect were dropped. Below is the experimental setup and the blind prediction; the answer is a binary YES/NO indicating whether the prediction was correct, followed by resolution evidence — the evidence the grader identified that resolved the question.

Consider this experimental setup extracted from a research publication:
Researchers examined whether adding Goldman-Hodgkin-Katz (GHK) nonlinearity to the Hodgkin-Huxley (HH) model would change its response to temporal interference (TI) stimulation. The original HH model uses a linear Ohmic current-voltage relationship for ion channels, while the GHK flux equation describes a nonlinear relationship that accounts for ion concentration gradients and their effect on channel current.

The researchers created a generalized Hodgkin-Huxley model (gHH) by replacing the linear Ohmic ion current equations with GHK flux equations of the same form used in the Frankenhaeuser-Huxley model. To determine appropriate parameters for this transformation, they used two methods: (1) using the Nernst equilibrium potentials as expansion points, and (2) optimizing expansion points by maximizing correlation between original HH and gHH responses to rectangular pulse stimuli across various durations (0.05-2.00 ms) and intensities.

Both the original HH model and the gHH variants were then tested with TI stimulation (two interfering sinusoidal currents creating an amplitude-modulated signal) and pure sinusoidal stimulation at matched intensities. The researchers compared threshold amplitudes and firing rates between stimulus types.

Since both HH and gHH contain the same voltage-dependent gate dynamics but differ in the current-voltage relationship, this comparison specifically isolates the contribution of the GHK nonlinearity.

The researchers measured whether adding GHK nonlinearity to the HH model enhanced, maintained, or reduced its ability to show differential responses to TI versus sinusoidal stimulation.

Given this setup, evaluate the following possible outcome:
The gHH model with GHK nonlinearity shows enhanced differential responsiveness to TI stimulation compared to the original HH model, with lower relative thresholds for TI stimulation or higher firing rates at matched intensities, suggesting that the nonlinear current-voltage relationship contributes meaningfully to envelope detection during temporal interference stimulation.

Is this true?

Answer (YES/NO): NO